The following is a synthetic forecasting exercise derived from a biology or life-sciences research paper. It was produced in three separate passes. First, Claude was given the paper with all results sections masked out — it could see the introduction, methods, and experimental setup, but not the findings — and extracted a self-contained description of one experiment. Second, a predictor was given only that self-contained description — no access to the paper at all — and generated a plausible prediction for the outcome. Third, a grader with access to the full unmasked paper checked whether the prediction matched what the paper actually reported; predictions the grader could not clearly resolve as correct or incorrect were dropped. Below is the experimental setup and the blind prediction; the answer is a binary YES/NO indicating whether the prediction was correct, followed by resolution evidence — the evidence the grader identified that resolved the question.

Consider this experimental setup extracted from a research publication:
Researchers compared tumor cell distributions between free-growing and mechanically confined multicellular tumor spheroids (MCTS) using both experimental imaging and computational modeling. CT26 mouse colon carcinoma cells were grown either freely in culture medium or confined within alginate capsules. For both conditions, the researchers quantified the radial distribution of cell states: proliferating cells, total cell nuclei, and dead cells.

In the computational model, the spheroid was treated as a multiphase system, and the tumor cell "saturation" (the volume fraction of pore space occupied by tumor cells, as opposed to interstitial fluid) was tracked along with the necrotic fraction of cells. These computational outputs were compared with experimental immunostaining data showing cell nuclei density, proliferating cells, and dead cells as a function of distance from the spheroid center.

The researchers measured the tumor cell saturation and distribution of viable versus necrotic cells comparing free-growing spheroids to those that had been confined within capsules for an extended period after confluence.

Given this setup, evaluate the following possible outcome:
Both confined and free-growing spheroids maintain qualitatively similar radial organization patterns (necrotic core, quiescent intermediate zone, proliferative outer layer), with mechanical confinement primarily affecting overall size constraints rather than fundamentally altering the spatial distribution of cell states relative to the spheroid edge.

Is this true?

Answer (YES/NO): NO